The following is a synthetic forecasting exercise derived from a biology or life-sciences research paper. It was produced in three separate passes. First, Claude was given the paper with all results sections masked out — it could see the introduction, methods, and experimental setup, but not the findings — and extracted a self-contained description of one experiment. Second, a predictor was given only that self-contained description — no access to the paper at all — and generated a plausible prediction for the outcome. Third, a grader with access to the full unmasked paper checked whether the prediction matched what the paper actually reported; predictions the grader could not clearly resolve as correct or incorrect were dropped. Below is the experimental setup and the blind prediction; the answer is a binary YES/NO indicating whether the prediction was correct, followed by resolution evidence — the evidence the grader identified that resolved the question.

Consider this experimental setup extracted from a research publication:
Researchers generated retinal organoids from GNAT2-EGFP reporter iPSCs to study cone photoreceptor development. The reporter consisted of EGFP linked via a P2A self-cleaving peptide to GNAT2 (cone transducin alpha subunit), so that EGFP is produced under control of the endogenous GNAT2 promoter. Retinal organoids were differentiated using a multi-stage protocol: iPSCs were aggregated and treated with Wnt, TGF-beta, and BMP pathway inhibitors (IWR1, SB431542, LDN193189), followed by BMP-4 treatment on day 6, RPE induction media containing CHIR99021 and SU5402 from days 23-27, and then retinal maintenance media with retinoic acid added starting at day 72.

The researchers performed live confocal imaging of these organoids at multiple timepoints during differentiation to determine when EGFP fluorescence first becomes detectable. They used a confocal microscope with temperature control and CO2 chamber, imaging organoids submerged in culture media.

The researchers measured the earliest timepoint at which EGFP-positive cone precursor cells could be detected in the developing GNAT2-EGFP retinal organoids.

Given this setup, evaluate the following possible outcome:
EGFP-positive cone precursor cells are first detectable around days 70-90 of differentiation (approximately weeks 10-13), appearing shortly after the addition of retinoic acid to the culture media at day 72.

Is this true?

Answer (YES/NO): NO